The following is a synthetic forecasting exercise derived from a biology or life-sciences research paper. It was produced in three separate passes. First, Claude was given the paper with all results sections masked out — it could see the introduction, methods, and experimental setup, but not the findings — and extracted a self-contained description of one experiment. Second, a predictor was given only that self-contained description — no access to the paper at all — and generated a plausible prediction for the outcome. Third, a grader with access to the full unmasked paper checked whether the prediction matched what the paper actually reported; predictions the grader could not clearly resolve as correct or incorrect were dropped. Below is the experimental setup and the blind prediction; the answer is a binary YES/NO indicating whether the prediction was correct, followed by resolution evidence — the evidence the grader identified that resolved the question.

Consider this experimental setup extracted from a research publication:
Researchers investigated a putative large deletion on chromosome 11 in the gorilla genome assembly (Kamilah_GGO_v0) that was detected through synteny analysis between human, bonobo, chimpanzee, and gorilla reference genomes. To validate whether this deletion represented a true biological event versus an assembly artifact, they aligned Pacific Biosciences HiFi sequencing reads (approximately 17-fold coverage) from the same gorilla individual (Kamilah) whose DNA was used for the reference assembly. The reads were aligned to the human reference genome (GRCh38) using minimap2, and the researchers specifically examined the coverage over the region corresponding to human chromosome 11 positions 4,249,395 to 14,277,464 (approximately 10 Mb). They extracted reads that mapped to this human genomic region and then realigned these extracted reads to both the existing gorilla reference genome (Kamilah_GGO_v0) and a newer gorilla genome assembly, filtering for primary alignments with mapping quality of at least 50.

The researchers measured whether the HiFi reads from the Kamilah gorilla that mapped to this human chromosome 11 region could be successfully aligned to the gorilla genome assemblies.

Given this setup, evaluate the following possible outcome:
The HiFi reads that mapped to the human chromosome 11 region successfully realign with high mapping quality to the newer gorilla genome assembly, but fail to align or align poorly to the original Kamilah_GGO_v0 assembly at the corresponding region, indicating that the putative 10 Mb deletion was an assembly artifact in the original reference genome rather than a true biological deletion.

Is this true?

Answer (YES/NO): YES